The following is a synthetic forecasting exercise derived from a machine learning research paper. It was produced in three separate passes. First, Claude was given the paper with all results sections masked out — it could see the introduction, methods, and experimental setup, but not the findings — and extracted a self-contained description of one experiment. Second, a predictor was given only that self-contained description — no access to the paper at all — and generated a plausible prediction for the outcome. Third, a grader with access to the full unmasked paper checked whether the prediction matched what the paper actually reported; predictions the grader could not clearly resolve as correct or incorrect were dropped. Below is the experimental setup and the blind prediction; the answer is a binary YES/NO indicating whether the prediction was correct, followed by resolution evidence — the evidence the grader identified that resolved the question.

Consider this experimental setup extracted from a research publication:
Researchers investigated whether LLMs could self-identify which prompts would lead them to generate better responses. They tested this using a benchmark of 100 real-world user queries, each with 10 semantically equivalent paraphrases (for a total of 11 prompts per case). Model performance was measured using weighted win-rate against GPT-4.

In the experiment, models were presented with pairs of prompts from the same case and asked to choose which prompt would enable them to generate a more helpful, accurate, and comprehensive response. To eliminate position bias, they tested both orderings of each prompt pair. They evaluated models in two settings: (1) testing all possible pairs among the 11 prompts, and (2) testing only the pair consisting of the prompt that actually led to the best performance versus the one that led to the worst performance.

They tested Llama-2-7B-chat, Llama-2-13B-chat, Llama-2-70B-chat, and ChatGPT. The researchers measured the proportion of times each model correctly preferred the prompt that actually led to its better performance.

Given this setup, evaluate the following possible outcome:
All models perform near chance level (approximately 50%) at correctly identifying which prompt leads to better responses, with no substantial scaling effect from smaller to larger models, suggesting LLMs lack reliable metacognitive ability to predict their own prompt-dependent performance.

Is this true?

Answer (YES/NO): NO